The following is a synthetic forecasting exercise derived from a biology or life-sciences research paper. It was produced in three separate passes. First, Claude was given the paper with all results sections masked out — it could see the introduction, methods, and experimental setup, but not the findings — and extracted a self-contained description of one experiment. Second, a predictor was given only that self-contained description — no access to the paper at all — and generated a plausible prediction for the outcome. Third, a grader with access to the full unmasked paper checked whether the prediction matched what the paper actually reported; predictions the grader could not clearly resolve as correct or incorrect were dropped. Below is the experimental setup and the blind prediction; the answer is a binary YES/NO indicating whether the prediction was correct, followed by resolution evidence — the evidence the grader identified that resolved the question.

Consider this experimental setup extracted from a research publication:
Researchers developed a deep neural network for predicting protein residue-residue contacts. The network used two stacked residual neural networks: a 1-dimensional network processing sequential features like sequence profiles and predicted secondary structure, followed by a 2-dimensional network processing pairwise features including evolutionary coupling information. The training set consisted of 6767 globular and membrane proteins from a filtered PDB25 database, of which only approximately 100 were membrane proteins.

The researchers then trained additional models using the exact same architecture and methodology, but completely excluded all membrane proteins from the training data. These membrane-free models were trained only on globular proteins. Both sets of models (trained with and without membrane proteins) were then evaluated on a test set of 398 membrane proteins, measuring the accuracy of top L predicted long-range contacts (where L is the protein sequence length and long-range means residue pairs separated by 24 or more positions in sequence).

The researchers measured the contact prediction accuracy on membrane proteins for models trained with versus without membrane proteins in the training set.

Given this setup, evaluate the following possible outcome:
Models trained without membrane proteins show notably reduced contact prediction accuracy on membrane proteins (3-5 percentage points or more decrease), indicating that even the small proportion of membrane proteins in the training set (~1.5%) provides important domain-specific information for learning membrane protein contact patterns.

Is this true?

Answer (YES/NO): NO